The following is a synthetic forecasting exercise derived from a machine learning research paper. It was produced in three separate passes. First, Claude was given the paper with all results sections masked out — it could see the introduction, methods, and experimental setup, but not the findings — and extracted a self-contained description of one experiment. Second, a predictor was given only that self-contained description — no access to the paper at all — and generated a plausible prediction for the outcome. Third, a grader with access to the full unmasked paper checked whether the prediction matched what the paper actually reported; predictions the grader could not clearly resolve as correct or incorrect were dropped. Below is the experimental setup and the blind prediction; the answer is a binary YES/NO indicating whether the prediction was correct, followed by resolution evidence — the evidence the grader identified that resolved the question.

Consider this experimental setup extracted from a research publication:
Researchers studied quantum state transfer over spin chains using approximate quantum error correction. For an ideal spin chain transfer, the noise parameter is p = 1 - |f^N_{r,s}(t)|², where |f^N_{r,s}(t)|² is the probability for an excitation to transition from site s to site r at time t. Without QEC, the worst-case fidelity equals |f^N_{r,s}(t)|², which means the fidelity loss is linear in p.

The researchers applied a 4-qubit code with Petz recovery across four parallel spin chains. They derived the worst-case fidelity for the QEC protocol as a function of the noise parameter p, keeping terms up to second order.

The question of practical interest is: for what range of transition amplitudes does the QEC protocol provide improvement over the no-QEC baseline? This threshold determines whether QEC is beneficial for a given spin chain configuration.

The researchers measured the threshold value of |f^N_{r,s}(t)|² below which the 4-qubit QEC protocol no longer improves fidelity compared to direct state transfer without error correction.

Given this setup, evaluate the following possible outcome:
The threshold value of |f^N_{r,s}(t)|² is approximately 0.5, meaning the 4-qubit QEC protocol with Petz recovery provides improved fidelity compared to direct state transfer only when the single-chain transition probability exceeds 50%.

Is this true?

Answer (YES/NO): NO